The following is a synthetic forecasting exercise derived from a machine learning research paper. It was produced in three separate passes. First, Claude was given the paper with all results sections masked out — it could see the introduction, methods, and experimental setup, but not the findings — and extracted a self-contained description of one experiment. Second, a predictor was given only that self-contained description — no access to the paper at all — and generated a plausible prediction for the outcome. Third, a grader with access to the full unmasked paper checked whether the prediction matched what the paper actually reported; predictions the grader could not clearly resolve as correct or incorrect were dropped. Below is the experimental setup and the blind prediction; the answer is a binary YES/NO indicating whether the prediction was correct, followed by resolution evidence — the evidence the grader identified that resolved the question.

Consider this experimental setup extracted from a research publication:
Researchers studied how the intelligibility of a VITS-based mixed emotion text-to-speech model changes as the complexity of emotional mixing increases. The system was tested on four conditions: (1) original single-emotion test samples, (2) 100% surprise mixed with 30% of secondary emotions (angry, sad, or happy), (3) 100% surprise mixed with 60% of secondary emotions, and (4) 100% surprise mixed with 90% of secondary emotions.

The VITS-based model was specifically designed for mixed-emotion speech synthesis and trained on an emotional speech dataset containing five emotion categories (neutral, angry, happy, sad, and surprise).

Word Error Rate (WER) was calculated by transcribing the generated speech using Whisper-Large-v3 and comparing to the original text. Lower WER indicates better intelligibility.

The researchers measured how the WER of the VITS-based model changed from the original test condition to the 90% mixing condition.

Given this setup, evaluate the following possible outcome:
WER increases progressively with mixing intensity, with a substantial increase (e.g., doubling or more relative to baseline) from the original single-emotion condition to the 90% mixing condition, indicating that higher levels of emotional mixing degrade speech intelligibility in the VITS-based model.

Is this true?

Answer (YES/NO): NO